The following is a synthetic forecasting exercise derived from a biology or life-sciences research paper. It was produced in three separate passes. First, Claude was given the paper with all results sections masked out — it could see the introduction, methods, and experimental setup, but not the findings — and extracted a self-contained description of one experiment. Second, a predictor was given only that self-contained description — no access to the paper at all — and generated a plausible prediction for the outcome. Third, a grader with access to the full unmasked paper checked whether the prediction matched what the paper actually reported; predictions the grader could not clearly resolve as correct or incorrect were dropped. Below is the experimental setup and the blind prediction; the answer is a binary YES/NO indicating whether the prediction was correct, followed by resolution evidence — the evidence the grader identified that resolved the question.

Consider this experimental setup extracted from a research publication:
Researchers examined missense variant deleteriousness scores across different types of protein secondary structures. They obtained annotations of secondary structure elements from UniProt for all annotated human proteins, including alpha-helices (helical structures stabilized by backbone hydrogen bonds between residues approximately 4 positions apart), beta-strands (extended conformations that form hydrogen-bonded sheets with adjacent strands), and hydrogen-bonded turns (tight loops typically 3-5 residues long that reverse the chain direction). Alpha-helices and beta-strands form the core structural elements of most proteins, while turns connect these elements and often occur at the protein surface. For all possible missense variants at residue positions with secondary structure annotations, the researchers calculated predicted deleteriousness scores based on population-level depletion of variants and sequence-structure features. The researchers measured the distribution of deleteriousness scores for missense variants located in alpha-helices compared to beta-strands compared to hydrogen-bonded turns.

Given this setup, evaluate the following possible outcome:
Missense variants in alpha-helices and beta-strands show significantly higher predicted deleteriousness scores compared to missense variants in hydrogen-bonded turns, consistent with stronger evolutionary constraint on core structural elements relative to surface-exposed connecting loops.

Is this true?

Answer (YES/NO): NO